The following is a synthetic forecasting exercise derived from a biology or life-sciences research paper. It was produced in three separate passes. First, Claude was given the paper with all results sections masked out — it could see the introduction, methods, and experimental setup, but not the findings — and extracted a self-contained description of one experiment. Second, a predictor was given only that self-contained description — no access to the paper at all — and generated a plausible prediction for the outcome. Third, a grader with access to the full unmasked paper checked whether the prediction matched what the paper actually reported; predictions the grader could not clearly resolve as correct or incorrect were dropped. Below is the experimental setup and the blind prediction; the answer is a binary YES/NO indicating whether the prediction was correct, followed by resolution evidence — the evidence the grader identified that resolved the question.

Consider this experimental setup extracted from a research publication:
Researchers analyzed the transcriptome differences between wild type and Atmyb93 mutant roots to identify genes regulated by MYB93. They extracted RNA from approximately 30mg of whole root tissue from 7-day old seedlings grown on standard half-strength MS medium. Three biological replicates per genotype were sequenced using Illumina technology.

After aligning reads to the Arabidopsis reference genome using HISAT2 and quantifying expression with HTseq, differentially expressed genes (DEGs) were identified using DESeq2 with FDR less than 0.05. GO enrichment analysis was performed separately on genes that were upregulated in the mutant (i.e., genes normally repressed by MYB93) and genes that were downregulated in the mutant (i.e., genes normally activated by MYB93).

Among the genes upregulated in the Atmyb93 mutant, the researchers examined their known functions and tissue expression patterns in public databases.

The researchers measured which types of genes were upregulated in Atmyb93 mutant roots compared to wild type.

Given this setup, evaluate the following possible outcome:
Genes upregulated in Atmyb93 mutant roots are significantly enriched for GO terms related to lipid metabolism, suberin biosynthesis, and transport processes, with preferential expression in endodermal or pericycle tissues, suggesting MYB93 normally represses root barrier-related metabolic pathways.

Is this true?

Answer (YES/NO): NO